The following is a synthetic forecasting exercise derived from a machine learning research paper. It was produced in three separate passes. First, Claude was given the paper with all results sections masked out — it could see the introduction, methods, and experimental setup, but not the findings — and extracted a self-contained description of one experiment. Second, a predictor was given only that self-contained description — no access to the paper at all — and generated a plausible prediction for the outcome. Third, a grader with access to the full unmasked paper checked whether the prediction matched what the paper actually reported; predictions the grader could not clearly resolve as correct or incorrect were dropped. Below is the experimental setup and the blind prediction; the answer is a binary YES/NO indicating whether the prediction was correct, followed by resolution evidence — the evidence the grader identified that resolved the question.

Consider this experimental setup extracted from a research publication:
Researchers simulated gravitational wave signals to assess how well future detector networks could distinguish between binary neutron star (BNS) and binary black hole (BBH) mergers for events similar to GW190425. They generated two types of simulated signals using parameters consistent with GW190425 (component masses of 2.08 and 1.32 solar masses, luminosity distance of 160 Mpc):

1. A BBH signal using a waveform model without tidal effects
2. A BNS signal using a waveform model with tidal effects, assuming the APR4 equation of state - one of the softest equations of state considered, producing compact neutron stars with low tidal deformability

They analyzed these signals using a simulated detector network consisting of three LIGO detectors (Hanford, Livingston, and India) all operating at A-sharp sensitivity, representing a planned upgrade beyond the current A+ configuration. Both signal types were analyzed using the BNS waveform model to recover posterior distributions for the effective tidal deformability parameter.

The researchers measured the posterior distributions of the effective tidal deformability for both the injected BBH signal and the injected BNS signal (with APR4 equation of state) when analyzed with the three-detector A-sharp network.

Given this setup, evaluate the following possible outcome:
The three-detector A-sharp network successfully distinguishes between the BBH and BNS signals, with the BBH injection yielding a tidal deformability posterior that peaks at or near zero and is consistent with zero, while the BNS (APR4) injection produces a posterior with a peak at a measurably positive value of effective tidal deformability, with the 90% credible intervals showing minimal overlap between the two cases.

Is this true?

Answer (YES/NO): NO